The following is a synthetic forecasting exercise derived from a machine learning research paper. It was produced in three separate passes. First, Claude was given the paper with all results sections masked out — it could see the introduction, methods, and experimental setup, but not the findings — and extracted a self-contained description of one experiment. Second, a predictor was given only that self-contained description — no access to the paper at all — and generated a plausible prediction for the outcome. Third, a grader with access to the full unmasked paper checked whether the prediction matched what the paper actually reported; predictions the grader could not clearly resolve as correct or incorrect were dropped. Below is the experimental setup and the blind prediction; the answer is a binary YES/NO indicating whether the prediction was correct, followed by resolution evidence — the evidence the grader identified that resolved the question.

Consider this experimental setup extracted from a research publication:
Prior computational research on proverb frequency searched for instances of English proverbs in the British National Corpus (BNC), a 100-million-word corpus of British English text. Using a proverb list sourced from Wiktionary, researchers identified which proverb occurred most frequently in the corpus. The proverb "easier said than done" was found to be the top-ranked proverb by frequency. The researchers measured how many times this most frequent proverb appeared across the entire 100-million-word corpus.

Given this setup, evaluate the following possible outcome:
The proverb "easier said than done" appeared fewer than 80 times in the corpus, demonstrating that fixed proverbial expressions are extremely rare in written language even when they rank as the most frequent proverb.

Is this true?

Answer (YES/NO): YES